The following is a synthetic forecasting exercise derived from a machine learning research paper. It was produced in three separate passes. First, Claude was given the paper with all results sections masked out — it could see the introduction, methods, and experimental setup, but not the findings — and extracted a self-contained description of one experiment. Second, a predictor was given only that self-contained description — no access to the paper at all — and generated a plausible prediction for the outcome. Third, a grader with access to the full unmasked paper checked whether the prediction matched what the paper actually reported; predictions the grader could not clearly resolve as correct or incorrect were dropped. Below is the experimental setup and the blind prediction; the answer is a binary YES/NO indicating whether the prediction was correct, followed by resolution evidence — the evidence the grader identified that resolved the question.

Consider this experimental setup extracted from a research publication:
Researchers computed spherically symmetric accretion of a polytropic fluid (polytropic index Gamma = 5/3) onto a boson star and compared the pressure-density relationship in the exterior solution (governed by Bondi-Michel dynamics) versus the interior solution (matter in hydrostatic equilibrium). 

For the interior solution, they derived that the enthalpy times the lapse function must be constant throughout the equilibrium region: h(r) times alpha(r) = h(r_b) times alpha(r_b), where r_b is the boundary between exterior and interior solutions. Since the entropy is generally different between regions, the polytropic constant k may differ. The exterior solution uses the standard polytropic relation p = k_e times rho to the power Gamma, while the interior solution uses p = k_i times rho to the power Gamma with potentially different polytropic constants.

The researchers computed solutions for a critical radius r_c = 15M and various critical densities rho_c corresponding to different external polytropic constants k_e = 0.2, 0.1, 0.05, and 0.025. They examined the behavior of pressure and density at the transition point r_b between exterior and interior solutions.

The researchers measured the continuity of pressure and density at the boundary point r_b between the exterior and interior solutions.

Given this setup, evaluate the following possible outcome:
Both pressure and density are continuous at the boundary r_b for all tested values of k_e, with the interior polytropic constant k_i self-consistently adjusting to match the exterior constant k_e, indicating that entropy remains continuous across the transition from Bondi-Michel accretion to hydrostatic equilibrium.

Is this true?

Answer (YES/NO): NO